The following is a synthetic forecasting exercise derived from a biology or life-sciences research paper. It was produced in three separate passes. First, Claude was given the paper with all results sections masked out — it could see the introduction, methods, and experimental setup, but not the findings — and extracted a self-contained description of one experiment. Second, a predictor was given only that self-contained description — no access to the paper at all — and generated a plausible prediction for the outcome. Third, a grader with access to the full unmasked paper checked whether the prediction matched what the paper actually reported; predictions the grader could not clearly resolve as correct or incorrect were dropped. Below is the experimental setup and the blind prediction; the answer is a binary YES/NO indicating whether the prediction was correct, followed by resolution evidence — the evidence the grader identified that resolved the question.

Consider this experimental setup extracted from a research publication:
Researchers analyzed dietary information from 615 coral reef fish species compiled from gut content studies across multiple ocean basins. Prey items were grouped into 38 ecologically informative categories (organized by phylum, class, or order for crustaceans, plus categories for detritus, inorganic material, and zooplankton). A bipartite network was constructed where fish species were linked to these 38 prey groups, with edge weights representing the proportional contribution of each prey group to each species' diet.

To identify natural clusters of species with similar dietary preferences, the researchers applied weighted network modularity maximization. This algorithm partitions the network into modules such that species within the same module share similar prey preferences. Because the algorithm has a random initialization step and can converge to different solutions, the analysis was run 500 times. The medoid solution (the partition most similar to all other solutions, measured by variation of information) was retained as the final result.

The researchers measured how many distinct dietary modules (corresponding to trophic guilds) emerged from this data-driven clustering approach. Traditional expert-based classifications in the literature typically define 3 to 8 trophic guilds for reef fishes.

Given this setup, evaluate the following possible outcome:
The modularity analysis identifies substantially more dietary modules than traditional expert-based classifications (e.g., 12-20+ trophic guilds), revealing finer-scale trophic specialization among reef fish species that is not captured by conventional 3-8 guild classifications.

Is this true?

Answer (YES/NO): NO